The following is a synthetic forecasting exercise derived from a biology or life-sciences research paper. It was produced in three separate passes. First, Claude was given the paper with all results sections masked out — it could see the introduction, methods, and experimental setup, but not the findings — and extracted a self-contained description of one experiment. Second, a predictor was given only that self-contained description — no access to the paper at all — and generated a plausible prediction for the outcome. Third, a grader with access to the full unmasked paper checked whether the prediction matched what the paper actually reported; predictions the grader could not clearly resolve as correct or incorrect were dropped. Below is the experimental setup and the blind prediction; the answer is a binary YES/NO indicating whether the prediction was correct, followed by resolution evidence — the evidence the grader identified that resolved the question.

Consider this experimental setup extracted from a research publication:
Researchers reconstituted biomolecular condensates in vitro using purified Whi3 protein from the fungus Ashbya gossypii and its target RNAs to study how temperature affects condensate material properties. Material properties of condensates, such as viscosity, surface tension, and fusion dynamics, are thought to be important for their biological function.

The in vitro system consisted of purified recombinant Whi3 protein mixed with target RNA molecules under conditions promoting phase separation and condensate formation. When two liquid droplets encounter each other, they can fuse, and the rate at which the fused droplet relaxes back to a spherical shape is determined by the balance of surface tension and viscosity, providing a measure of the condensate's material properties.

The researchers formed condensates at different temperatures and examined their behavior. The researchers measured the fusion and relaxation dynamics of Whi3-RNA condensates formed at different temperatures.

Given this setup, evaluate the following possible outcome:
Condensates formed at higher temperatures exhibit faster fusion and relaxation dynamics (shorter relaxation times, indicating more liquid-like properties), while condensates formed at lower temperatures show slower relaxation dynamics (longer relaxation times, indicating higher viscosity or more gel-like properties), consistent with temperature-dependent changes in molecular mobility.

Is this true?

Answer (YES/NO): NO